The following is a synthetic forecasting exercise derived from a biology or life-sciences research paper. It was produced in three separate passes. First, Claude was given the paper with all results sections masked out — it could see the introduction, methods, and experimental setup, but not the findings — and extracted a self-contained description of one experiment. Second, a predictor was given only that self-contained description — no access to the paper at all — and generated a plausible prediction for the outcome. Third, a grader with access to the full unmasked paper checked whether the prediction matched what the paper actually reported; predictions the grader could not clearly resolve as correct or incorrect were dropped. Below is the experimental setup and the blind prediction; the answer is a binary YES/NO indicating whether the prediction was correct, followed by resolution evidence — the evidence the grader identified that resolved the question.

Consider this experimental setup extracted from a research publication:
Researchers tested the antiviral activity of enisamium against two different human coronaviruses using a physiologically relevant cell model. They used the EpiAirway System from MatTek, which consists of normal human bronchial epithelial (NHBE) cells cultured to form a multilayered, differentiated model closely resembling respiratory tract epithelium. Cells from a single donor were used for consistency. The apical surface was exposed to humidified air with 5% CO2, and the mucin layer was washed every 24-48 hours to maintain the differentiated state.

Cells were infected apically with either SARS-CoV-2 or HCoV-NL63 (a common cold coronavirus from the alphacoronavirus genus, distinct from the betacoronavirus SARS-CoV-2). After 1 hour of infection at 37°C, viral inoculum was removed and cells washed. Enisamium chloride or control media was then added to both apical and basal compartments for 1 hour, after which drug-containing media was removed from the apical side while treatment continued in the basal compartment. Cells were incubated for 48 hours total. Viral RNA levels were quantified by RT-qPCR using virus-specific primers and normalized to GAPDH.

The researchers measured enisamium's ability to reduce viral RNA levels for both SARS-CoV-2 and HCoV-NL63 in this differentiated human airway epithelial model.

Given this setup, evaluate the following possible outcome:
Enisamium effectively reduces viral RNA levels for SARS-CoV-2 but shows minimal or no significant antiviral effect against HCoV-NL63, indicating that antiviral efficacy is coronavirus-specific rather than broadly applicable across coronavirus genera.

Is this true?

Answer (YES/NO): NO